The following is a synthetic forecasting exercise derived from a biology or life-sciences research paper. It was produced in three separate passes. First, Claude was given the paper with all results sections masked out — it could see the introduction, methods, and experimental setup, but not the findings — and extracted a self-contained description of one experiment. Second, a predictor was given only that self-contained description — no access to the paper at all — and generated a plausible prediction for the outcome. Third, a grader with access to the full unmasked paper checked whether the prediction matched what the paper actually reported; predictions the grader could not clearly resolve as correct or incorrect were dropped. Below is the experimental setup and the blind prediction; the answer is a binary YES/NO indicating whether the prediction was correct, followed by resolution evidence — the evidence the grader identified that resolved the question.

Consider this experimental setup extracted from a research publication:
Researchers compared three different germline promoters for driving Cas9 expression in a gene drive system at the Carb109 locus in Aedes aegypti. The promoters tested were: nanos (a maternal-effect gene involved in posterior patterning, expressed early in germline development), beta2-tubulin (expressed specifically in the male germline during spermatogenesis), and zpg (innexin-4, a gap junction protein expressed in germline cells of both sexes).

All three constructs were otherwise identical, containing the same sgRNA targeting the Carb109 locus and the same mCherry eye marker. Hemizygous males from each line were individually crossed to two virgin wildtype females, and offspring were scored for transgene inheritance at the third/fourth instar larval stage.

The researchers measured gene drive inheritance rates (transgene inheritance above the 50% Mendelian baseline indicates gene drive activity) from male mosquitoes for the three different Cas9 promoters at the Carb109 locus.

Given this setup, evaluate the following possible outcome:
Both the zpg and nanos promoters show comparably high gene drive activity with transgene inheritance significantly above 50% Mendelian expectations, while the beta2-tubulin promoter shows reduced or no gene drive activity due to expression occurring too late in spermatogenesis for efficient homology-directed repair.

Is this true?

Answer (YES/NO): NO